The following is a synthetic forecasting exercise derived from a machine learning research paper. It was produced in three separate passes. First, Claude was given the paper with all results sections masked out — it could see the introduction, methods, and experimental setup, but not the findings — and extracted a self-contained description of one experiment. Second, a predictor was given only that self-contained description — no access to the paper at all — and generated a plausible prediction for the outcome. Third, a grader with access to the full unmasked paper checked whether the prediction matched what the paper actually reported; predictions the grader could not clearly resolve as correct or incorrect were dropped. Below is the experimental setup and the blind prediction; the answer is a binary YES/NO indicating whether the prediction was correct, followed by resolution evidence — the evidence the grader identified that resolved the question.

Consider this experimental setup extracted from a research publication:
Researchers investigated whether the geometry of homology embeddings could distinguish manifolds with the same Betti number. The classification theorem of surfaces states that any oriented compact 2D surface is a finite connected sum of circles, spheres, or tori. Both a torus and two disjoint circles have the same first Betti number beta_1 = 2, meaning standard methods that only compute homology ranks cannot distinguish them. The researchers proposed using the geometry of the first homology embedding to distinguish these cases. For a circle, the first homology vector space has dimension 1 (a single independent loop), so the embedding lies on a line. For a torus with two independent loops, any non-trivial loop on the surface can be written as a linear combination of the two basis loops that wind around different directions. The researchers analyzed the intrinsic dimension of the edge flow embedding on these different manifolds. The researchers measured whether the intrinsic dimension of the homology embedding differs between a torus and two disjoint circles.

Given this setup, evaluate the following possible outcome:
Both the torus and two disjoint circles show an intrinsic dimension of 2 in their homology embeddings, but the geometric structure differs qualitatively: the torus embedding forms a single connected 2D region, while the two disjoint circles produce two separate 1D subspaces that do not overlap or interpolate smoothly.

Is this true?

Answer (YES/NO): NO